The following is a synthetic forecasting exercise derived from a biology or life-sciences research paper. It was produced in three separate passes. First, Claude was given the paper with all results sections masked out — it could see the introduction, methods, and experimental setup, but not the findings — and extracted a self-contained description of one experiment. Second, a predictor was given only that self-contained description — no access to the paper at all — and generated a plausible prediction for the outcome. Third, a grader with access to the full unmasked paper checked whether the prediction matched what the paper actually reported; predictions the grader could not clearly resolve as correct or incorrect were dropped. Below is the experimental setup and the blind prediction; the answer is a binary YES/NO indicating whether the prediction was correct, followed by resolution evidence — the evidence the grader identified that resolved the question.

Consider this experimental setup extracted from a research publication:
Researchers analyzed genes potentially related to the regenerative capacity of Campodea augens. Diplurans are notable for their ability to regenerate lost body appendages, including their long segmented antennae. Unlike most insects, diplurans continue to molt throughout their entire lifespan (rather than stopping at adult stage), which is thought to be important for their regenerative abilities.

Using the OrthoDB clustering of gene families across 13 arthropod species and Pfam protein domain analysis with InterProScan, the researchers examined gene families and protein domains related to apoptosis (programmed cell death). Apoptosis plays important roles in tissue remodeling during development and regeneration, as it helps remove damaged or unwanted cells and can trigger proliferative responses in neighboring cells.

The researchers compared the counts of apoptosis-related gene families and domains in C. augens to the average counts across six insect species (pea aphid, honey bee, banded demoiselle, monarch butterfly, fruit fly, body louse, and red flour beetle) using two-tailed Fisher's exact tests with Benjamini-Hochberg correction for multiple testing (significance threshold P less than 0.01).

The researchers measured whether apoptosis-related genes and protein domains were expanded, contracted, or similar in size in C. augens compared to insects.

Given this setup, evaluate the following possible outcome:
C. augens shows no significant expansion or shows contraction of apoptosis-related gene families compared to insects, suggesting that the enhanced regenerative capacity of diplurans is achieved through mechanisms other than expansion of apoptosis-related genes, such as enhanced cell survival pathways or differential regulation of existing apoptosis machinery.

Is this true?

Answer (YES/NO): NO